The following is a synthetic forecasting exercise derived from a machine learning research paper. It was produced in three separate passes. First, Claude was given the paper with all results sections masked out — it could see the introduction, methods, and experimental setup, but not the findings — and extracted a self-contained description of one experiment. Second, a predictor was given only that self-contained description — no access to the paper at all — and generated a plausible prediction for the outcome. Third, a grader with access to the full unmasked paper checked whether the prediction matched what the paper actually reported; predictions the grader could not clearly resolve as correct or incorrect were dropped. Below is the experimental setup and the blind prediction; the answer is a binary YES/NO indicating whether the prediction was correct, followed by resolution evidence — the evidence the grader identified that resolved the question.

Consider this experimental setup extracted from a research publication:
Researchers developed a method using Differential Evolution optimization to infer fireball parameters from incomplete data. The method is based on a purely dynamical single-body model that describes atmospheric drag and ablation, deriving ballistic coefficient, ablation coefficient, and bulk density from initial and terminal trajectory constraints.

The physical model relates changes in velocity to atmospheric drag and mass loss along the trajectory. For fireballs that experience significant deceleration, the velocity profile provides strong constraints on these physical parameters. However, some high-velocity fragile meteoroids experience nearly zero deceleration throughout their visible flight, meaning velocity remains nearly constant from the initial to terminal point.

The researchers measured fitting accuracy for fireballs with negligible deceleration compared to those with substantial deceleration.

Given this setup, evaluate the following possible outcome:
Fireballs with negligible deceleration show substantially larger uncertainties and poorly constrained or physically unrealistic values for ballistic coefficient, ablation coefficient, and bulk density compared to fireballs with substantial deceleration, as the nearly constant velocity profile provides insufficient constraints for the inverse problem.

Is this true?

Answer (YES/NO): YES